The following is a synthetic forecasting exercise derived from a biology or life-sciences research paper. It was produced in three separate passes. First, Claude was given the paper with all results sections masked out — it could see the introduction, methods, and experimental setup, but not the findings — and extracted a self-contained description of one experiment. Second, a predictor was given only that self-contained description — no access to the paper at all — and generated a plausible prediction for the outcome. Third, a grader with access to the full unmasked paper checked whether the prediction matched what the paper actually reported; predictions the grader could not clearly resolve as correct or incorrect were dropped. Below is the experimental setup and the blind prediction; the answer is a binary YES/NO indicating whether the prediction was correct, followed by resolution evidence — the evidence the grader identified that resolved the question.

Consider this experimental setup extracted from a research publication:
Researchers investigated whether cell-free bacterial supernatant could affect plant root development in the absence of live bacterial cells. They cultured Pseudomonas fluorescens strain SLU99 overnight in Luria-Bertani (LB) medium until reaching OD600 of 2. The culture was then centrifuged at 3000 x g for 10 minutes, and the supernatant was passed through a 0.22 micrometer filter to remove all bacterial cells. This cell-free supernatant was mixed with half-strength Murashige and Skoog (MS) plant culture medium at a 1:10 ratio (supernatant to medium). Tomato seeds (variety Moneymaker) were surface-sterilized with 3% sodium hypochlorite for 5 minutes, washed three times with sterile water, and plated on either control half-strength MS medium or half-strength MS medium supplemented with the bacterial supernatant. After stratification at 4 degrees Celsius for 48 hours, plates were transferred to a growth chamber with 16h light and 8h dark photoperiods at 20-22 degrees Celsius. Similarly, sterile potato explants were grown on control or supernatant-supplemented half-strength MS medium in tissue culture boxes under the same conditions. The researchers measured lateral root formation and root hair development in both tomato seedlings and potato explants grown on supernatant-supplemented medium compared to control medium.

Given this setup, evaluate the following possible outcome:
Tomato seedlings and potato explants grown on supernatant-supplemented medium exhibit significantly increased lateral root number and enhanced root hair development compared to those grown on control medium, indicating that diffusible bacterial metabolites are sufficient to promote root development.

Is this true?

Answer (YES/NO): NO